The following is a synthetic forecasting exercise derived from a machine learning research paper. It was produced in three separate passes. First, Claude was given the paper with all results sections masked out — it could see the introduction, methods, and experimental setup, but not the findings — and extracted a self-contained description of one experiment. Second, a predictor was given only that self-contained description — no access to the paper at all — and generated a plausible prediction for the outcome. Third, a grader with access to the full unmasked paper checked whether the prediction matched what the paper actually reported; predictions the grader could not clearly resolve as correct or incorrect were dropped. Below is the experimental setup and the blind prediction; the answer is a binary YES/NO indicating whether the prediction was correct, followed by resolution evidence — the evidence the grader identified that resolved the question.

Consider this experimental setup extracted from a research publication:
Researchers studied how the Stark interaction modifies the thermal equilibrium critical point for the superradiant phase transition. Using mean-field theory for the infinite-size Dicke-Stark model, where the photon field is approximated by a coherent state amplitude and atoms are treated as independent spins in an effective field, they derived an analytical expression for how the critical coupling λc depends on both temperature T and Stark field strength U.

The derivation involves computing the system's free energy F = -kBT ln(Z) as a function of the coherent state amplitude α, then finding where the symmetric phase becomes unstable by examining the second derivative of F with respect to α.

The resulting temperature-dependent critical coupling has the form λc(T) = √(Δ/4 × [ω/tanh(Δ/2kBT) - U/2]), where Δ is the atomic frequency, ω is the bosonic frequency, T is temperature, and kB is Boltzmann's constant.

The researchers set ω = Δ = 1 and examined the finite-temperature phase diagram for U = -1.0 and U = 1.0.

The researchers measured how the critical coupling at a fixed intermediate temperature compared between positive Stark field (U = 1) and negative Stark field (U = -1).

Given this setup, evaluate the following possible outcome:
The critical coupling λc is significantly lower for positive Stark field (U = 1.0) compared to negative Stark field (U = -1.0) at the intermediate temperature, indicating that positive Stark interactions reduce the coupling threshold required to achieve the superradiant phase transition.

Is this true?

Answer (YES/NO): YES